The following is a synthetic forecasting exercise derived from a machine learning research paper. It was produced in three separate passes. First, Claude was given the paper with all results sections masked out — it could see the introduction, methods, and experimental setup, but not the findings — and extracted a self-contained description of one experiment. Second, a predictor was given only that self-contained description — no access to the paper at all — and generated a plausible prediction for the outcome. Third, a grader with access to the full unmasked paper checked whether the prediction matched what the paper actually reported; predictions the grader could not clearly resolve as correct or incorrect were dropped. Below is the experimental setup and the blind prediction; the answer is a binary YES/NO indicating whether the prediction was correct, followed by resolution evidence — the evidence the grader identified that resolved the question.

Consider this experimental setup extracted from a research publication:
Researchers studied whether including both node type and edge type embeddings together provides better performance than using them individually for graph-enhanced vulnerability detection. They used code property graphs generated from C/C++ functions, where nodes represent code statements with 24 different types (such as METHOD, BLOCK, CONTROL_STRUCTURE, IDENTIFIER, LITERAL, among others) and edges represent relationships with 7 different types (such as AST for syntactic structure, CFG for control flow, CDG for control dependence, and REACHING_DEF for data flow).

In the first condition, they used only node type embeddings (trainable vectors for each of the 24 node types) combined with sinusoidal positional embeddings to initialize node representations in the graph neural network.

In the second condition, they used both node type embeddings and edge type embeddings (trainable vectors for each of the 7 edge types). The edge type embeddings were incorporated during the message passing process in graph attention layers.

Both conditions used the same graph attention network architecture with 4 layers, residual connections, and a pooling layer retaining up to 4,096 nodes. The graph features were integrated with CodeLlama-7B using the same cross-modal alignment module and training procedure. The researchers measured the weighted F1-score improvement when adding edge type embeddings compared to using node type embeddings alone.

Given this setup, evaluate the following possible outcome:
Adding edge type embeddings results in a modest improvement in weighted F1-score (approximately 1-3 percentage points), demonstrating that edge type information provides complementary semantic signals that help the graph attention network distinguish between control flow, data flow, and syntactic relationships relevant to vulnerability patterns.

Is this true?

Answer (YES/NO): NO